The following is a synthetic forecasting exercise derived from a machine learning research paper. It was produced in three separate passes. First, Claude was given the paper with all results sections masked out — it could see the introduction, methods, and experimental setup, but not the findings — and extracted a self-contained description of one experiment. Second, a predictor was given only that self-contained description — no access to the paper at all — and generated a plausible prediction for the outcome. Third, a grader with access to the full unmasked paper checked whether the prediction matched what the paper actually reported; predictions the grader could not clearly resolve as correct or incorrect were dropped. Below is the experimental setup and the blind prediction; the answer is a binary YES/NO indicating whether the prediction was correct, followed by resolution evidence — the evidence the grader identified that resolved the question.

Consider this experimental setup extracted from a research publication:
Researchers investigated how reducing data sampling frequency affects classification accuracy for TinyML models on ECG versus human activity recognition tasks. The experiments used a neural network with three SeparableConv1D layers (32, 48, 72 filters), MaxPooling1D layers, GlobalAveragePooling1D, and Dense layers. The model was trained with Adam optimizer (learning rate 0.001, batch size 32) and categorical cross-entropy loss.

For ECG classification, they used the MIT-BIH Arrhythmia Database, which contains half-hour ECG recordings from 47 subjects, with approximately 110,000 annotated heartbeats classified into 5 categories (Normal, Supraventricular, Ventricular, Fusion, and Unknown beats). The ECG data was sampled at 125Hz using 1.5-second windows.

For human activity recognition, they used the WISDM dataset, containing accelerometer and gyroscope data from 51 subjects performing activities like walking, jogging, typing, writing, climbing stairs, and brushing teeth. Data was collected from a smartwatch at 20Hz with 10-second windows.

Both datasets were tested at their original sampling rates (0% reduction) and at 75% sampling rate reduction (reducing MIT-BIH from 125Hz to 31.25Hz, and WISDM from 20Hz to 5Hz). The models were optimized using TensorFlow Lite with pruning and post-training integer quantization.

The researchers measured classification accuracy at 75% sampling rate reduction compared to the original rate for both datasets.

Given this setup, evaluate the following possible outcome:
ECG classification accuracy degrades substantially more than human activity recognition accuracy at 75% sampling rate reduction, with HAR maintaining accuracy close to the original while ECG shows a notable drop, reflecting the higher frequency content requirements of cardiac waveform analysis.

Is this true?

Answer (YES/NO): NO